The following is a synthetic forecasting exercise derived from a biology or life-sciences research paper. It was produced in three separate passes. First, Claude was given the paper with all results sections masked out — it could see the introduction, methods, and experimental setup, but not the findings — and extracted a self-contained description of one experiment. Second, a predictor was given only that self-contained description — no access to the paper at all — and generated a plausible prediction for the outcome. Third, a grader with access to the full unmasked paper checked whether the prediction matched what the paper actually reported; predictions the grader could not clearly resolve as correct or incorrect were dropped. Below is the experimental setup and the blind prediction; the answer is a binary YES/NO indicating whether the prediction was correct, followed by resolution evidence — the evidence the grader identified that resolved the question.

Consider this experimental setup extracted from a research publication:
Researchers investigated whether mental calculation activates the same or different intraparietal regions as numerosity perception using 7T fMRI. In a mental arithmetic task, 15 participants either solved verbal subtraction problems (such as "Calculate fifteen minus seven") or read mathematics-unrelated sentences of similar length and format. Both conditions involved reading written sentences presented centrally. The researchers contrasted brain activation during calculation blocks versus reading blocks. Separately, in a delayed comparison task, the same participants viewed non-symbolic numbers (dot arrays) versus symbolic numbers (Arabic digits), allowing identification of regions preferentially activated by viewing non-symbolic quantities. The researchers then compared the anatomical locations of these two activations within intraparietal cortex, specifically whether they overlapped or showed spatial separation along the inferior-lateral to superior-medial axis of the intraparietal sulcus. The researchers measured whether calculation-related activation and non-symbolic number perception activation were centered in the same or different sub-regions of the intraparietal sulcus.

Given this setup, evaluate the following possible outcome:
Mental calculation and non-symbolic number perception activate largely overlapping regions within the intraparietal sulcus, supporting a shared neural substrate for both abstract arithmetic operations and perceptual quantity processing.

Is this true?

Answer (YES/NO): NO